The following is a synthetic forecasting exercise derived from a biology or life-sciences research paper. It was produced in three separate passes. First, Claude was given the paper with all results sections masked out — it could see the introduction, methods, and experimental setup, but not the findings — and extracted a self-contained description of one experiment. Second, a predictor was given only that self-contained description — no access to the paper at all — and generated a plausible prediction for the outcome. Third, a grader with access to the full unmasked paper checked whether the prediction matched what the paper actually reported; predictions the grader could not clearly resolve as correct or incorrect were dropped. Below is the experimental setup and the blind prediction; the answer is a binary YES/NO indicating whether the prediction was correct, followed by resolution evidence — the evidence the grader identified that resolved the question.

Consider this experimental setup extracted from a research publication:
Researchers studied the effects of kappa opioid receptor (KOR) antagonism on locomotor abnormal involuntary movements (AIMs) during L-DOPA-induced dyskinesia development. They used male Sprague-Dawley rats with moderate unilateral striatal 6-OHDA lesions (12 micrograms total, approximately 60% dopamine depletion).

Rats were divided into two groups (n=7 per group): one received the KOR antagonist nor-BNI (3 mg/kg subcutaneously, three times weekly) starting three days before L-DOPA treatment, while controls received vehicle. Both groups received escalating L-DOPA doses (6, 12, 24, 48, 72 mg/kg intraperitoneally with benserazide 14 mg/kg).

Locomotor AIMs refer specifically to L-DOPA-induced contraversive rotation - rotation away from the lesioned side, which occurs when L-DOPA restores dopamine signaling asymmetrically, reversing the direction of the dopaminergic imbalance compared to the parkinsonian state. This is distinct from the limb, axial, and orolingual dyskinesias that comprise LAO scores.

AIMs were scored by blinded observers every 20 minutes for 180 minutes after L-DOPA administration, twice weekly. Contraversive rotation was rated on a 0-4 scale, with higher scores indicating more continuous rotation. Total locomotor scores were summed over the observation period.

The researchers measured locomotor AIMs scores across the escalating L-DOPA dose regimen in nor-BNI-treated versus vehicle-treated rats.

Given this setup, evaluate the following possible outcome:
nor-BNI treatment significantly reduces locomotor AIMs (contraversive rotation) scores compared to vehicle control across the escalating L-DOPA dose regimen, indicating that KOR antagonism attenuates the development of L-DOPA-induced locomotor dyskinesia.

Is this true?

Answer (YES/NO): NO